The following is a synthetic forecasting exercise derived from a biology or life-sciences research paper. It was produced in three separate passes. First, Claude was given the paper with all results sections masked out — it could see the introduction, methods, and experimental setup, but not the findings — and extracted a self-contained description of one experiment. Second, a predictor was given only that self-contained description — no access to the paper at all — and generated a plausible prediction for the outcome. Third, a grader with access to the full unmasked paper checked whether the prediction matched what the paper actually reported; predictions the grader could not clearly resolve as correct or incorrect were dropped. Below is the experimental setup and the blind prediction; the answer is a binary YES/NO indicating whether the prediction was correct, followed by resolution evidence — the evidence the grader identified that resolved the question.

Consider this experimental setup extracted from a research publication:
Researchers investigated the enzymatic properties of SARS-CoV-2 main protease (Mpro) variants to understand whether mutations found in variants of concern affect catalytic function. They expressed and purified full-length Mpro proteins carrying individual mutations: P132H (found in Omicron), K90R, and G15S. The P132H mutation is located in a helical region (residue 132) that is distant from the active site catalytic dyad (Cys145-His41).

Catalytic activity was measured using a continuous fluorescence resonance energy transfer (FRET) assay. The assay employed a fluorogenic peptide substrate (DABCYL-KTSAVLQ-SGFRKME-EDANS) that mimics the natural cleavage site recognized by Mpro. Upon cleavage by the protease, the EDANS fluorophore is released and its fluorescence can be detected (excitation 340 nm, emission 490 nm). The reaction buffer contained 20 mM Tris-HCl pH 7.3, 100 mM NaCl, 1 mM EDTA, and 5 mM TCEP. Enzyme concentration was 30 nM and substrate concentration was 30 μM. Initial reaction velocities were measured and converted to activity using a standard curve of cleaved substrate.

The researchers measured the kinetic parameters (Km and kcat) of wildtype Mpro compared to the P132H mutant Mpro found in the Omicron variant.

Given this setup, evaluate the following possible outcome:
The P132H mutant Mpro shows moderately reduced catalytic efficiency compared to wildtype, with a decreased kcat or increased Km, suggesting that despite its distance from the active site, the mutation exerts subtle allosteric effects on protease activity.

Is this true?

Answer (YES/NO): NO